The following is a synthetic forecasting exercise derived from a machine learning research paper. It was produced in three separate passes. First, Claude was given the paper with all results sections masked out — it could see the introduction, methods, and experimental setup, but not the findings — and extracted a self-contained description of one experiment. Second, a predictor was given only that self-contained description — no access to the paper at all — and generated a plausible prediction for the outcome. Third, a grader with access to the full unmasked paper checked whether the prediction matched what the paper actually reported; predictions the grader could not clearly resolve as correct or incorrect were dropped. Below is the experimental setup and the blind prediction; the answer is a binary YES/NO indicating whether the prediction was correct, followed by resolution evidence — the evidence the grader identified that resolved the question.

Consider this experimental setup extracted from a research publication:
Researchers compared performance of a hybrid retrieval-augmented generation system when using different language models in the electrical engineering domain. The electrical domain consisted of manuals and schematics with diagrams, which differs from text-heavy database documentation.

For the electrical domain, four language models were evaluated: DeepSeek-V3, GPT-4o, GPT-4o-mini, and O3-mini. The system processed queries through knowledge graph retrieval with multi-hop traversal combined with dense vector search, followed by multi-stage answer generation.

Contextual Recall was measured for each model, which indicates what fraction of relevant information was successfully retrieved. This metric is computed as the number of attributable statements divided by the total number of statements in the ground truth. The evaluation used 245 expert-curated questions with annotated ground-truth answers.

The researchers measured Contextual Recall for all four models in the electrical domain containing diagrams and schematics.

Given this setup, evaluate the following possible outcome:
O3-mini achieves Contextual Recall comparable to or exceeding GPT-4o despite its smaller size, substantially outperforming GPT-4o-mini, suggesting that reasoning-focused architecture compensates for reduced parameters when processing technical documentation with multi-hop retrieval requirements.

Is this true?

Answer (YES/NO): NO